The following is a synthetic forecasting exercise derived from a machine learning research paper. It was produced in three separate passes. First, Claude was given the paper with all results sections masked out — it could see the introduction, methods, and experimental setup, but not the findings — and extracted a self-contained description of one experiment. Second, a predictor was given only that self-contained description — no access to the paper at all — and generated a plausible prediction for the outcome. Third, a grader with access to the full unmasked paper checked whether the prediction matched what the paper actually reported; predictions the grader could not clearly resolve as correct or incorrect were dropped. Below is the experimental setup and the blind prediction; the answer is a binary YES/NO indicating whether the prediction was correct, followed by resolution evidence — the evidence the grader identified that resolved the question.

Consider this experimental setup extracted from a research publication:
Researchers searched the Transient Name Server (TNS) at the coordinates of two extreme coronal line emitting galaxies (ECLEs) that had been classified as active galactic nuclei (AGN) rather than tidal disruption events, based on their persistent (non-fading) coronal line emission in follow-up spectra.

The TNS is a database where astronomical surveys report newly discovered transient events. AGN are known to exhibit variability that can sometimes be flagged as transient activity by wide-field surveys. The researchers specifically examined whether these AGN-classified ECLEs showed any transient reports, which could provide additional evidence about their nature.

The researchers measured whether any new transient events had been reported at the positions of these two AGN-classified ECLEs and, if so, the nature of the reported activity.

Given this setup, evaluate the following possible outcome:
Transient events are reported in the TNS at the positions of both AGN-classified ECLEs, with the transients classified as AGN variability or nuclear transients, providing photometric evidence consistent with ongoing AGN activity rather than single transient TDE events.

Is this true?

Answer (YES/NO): NO